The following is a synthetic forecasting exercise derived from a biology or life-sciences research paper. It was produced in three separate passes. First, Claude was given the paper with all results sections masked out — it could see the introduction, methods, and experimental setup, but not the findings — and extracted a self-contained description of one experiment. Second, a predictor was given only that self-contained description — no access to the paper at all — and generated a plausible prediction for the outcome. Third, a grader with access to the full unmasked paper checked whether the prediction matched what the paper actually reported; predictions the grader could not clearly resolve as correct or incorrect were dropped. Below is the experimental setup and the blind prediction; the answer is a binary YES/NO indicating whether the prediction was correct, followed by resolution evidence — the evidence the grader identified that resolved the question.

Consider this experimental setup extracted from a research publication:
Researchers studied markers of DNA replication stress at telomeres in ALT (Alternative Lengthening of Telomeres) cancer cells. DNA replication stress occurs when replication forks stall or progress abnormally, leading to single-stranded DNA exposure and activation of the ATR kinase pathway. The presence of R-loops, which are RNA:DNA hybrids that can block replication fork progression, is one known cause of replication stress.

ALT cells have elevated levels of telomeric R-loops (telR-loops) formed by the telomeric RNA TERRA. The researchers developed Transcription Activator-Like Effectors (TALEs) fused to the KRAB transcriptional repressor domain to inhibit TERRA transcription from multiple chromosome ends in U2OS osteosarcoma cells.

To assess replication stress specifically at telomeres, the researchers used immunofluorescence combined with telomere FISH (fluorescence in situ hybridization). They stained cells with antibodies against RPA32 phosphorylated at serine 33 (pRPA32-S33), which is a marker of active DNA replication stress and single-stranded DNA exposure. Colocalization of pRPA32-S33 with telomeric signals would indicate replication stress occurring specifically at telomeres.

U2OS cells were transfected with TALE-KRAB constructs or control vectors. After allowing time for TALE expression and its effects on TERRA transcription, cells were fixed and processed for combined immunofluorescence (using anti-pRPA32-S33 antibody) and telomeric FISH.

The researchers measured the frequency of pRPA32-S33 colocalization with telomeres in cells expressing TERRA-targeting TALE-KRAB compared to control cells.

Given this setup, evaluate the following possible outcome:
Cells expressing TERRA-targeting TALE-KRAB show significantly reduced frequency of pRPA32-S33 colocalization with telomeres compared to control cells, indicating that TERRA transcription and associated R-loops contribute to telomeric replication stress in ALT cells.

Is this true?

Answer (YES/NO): YES